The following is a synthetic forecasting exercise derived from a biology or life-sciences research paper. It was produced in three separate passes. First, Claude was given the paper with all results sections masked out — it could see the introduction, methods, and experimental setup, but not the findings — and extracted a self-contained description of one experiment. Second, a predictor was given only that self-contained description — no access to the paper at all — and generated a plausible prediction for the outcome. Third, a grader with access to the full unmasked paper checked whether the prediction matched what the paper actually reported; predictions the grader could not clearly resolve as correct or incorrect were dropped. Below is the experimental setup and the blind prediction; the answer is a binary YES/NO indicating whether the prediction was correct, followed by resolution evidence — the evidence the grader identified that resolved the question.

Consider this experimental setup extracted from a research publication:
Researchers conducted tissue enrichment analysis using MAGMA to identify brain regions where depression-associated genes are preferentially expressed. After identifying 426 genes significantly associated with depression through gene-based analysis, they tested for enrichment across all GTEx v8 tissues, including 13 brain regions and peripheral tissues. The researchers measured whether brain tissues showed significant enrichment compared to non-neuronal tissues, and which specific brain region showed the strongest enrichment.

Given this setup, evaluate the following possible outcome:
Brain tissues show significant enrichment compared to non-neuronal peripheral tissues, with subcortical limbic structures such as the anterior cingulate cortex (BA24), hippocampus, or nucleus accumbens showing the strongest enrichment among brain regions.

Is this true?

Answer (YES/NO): NO